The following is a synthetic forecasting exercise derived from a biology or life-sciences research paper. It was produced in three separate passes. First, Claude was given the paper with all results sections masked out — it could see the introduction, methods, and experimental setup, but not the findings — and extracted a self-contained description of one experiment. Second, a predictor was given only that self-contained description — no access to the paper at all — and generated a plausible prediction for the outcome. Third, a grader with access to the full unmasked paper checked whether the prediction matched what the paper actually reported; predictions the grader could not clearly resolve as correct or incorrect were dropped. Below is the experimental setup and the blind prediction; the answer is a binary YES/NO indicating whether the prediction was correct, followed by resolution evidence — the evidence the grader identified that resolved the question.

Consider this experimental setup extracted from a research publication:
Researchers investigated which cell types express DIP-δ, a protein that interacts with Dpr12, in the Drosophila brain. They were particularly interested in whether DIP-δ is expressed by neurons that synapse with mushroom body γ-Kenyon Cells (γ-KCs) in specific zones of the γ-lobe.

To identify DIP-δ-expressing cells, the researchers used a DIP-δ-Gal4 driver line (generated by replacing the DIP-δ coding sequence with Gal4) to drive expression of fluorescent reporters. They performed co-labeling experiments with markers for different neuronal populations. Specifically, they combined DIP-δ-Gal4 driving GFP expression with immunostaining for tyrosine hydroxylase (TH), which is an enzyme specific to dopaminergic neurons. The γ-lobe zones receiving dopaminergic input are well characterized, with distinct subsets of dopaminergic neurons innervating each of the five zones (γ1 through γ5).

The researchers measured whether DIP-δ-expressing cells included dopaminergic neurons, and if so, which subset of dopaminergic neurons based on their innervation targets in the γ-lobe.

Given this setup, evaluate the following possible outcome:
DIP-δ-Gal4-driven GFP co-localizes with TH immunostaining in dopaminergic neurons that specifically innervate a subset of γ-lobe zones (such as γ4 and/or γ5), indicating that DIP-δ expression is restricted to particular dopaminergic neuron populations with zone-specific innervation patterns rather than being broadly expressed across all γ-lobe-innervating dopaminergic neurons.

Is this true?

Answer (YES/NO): YES